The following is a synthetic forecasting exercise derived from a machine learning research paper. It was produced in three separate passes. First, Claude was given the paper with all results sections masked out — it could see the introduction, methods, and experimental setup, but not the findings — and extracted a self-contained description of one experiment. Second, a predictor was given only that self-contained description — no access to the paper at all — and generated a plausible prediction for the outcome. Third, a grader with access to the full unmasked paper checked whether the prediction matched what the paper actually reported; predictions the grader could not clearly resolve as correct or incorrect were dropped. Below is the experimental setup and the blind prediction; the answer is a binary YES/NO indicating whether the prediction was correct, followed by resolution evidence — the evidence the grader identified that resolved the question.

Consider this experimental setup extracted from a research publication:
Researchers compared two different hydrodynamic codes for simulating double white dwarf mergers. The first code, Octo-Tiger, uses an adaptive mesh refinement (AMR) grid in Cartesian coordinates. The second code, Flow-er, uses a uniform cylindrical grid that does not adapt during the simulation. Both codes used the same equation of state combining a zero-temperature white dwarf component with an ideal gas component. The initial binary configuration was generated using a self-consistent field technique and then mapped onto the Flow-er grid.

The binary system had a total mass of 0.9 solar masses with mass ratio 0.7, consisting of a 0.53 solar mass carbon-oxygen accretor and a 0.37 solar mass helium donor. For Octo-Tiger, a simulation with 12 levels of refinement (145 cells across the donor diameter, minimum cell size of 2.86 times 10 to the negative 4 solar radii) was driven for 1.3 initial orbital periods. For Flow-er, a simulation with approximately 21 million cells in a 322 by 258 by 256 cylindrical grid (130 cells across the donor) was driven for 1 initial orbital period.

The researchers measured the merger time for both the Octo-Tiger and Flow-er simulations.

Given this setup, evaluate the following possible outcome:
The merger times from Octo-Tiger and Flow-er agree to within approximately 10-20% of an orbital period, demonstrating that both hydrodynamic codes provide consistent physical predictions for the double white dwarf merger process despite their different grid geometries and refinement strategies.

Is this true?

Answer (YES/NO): NO